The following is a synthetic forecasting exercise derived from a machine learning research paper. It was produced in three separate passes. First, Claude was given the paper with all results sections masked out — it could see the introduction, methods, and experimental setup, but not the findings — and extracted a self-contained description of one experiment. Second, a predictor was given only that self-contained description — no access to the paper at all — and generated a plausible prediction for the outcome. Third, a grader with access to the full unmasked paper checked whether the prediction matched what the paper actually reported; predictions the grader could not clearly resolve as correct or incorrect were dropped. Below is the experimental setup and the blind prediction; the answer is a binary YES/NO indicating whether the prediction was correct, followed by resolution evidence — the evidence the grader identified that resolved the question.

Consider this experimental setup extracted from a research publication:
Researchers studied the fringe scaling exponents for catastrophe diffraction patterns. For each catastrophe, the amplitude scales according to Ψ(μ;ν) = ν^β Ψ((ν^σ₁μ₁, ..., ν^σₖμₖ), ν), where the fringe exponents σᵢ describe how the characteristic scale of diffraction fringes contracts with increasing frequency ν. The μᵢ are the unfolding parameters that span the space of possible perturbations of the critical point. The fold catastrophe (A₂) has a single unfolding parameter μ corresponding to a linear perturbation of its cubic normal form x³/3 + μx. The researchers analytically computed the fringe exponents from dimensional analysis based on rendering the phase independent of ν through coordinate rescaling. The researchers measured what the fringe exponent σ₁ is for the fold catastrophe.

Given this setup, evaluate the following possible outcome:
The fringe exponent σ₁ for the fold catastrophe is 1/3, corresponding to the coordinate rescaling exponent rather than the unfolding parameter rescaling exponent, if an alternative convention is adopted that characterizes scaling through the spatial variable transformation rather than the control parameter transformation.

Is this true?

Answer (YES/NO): NO